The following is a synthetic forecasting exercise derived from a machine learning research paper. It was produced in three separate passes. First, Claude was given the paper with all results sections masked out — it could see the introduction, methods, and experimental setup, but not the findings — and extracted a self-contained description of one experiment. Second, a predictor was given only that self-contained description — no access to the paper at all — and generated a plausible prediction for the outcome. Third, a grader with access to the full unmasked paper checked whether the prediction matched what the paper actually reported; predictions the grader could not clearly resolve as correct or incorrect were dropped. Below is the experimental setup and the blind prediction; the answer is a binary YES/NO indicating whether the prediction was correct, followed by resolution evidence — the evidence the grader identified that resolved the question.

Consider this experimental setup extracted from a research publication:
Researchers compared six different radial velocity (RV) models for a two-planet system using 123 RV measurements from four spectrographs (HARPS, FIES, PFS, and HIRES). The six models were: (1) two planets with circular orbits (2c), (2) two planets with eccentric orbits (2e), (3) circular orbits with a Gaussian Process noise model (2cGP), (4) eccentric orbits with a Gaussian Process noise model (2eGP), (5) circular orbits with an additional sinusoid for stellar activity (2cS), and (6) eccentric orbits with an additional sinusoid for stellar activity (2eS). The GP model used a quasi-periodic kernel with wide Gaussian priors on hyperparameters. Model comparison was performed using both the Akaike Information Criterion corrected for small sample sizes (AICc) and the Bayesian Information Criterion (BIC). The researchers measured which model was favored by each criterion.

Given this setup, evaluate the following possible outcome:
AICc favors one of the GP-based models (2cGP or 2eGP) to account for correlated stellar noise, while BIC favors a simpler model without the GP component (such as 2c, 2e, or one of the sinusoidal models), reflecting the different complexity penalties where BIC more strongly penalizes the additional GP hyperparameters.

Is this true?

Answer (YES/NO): NO